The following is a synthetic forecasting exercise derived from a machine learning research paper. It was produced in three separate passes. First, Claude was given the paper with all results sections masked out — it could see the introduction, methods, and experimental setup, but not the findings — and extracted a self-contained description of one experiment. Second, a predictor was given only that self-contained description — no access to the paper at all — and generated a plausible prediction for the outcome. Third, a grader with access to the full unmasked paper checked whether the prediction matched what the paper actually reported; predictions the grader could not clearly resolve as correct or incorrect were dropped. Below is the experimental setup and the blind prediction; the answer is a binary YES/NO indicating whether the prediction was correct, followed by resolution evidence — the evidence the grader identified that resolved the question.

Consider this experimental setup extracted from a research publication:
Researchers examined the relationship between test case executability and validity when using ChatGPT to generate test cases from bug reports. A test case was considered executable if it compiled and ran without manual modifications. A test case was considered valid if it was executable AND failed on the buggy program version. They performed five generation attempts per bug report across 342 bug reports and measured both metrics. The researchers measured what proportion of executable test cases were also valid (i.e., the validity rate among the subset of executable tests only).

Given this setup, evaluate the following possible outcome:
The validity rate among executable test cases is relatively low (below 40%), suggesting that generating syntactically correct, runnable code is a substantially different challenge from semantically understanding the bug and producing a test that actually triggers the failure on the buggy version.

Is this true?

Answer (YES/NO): NO